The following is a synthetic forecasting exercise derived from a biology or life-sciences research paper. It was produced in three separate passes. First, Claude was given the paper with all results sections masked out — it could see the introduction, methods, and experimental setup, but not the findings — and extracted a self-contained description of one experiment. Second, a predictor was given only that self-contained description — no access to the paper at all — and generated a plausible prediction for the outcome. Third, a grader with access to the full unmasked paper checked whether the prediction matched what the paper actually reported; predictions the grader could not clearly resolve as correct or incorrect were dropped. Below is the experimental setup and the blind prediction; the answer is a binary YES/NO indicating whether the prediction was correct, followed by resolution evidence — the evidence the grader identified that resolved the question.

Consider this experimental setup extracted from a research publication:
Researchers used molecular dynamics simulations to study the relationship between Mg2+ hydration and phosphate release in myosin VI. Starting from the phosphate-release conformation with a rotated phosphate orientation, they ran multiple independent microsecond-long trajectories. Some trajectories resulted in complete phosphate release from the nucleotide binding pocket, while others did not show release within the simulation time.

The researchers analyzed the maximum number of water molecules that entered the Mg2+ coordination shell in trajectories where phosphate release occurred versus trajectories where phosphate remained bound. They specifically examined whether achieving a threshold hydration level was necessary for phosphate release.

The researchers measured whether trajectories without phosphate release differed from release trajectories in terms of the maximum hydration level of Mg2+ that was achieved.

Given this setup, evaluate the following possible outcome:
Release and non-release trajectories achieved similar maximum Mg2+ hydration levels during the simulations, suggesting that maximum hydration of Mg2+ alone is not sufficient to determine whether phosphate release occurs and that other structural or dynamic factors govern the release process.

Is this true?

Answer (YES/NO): YES